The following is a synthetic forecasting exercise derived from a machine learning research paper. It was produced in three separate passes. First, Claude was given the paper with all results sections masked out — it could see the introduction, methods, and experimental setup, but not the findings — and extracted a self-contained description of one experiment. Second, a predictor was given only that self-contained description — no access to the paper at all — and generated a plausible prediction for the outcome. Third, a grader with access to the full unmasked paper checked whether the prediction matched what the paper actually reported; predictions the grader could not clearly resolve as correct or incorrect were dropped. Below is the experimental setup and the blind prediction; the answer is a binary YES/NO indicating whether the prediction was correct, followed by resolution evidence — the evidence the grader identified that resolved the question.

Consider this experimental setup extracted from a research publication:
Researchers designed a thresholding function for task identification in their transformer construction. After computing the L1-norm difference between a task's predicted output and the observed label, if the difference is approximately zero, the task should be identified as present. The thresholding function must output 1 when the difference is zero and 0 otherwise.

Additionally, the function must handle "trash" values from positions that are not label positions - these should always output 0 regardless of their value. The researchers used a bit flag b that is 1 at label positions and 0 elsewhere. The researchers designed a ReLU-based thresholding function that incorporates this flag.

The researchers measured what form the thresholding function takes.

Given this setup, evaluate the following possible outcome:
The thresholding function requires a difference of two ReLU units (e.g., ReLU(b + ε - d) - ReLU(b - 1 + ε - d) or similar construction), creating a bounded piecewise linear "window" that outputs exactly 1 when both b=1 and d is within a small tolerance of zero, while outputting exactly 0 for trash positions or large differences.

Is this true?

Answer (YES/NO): NO